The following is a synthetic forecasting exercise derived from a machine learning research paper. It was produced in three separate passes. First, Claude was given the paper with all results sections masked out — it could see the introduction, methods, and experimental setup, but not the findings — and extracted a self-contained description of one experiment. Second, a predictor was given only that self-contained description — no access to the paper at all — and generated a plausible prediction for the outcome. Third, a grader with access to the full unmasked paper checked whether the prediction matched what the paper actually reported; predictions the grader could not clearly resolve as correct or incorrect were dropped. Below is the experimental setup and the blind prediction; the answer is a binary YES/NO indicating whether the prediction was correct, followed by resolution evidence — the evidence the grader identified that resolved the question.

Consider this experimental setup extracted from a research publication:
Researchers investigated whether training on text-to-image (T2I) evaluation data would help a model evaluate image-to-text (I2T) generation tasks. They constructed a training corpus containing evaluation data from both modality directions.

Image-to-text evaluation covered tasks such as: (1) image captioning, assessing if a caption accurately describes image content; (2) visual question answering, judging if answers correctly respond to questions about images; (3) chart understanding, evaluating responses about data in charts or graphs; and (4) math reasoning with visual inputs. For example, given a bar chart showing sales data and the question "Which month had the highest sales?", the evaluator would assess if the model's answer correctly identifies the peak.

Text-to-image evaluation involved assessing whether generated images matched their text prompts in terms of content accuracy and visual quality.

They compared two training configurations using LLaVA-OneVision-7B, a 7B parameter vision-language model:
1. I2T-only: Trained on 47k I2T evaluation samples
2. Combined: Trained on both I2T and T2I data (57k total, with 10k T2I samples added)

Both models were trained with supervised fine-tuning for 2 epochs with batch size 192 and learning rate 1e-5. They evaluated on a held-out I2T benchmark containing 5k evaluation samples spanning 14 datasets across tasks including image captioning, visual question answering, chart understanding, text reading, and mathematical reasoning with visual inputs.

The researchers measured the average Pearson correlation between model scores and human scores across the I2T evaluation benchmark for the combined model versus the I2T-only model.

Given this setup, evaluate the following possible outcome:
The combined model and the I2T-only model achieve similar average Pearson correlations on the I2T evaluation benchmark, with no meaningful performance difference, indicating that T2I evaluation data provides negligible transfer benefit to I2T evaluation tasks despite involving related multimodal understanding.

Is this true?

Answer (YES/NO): YES